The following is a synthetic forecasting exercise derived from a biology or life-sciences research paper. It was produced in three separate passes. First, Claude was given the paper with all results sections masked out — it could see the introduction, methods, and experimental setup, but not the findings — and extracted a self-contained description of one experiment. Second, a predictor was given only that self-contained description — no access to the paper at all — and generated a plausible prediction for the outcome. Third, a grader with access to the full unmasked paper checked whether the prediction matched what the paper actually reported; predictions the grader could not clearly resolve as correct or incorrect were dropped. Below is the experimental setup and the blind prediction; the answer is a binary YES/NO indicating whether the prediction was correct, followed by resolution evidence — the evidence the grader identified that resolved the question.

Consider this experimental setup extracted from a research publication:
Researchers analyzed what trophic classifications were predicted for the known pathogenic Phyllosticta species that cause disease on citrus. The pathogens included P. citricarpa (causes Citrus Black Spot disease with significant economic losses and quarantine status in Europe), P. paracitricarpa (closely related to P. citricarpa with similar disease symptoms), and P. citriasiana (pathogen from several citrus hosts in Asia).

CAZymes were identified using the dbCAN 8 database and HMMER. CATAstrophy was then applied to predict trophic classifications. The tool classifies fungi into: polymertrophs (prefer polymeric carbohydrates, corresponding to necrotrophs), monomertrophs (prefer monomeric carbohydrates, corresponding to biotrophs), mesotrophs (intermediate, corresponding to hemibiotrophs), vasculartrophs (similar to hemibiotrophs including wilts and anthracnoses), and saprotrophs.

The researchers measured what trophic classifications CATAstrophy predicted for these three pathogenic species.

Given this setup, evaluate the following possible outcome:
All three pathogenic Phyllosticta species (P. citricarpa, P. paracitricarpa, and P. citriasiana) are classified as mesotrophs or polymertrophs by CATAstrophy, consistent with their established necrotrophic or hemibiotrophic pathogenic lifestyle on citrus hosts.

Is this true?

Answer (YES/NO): NO